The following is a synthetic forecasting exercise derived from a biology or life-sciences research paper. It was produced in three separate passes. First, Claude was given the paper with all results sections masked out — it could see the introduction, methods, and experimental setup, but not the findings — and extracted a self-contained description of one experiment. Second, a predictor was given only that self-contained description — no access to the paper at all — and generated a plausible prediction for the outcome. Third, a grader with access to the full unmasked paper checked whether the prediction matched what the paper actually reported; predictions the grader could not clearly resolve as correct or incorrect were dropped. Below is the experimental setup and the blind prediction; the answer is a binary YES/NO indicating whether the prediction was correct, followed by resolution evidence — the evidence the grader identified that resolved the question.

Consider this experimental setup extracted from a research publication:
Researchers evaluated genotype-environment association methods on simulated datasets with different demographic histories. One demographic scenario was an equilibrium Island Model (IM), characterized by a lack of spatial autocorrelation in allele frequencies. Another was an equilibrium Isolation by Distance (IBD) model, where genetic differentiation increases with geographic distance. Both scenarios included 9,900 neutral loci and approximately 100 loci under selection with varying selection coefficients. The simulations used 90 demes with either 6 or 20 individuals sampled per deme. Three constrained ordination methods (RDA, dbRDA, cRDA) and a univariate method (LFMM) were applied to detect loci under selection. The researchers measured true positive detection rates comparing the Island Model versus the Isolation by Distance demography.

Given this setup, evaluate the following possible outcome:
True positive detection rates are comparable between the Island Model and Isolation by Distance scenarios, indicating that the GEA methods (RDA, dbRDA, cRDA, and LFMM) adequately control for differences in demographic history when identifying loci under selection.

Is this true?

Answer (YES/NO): NO